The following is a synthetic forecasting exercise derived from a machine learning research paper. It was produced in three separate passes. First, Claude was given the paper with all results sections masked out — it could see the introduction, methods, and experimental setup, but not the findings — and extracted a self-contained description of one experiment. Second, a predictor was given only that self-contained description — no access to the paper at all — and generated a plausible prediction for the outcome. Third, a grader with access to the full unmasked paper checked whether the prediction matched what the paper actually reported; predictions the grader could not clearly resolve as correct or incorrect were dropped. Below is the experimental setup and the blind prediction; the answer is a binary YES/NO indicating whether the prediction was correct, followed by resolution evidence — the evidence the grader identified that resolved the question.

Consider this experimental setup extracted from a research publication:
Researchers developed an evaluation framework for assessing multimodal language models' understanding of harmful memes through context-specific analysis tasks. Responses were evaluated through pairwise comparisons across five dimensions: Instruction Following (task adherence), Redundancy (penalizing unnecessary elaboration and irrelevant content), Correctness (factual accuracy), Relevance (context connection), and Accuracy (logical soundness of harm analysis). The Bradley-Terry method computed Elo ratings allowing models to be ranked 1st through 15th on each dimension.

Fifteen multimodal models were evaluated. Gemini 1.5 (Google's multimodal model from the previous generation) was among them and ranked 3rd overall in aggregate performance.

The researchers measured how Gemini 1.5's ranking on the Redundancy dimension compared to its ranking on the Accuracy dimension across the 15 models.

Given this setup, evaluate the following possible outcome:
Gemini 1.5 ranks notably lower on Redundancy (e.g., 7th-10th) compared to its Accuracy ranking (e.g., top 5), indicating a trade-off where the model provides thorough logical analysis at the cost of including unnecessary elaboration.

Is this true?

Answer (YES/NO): NO